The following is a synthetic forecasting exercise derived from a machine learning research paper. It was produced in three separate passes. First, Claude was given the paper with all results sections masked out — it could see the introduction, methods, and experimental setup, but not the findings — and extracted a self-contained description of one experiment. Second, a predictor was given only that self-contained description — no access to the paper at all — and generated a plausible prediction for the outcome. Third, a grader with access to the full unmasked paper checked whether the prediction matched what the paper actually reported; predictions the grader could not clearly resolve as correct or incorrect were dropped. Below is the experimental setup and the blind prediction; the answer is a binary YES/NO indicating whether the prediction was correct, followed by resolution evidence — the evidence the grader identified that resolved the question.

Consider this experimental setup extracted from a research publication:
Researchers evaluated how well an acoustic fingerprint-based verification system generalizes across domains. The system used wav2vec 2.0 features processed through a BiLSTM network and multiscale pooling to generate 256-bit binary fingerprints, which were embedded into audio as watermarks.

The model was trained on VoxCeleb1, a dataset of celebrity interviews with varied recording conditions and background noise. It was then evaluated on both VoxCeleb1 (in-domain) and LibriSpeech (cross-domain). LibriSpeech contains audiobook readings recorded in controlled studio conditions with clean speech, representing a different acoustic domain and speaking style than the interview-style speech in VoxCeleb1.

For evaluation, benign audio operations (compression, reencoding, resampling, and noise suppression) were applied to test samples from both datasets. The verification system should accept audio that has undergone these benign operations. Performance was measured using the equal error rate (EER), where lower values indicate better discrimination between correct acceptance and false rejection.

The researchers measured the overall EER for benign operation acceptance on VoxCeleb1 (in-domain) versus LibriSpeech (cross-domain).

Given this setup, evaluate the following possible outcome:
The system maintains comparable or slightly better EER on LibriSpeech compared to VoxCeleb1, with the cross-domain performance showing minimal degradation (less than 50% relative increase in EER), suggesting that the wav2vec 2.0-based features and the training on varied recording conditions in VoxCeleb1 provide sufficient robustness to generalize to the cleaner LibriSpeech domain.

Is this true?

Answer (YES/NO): NO